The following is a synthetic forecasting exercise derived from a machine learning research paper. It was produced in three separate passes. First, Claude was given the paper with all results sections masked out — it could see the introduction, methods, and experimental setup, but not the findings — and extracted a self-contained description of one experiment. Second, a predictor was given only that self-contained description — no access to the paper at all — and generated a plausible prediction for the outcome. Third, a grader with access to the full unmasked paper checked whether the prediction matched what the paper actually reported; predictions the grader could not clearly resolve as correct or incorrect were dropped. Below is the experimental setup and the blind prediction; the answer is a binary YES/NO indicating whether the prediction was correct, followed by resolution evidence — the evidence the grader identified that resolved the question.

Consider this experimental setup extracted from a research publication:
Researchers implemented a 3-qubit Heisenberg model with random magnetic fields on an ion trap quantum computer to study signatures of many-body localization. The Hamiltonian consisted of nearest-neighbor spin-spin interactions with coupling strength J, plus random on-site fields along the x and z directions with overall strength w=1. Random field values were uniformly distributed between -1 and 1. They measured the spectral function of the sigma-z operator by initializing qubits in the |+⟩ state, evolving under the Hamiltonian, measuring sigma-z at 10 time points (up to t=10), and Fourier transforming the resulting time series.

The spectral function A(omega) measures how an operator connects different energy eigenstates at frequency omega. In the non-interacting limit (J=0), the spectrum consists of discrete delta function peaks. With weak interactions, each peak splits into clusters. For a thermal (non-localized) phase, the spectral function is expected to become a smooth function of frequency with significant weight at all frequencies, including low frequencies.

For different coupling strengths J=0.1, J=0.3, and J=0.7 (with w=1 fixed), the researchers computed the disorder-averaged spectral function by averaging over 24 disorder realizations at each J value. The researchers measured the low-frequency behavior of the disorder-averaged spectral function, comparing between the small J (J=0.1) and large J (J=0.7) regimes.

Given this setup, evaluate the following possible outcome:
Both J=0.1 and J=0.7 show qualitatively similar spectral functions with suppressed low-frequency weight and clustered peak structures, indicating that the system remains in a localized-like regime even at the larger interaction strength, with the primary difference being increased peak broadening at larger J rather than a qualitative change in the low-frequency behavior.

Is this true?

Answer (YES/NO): NO